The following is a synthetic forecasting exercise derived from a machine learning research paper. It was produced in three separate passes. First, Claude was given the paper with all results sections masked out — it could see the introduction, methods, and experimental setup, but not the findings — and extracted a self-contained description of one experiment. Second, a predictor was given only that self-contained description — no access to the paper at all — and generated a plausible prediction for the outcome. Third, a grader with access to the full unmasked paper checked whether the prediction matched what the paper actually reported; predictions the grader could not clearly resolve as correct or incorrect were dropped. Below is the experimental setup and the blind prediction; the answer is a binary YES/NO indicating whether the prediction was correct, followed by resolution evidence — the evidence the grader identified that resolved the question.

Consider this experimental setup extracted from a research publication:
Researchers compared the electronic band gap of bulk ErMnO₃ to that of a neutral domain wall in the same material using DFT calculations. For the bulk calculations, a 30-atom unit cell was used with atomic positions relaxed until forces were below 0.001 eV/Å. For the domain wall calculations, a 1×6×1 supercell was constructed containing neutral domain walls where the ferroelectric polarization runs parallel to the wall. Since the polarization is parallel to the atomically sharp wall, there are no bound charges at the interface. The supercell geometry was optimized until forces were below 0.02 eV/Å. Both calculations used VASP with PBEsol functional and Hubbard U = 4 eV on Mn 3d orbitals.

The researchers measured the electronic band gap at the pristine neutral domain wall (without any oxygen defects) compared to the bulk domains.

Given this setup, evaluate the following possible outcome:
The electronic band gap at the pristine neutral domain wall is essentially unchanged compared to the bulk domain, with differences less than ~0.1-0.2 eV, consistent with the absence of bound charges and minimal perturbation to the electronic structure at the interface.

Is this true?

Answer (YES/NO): YES